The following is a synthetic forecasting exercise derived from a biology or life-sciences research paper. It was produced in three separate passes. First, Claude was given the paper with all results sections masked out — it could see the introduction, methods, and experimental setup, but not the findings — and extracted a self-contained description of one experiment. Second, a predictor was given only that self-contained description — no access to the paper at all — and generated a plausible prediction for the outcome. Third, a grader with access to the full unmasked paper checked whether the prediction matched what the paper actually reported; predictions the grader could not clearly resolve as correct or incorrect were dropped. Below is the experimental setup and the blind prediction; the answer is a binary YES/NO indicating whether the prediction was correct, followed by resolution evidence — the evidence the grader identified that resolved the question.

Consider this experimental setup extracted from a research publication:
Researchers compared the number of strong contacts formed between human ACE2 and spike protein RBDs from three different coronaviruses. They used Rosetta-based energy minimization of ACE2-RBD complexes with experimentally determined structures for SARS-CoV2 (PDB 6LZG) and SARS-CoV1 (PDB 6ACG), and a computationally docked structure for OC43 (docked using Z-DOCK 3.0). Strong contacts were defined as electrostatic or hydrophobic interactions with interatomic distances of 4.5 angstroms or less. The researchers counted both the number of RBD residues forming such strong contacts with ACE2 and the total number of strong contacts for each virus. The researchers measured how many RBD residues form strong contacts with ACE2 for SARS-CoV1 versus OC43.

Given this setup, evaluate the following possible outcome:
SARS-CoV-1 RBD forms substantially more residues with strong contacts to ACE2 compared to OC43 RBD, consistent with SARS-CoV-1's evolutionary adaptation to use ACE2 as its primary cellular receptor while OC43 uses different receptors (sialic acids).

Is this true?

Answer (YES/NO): YES